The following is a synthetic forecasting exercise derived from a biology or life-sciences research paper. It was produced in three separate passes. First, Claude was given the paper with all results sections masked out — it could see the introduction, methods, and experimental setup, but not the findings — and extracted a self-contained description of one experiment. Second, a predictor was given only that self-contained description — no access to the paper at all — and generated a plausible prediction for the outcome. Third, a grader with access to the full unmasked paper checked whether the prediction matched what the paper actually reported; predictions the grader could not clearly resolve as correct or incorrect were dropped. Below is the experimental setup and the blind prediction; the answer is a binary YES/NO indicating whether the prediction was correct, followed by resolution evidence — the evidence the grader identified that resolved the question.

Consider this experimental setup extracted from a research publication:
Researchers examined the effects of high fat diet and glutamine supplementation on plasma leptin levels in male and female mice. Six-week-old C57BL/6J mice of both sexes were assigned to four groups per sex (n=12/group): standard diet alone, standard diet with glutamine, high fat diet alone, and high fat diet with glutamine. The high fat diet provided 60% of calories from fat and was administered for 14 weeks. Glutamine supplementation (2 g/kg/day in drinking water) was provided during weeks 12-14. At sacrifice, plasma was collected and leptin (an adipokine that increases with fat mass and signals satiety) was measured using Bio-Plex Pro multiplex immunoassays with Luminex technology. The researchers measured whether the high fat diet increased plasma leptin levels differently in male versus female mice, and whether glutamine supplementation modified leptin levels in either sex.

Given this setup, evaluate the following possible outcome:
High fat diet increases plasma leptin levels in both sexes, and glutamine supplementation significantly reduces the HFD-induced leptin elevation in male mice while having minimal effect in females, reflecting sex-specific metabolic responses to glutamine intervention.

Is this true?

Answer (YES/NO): NO